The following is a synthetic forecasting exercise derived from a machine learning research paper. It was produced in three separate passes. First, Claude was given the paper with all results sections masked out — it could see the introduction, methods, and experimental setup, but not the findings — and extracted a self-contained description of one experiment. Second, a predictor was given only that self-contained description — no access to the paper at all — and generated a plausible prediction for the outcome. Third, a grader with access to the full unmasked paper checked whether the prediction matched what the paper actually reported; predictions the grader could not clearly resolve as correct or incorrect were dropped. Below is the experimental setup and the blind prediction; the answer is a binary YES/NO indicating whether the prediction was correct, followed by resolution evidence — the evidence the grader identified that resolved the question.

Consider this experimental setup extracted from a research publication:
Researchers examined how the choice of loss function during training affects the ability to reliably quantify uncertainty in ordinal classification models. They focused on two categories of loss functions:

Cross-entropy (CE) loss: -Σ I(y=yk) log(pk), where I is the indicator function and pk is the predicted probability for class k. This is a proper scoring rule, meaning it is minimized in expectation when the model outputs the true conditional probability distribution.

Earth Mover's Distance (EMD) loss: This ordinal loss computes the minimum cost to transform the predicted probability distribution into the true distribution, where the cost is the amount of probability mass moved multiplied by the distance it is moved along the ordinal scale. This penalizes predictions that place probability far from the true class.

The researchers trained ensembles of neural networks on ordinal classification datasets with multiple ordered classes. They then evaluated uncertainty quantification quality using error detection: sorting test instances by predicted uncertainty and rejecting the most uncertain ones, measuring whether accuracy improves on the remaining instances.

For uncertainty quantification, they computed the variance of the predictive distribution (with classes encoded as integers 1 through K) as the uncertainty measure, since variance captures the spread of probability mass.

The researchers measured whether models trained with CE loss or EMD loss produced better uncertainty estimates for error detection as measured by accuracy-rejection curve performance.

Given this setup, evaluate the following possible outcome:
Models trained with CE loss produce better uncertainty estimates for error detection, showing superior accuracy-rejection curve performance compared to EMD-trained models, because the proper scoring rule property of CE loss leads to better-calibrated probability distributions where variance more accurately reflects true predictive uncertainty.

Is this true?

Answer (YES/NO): NO